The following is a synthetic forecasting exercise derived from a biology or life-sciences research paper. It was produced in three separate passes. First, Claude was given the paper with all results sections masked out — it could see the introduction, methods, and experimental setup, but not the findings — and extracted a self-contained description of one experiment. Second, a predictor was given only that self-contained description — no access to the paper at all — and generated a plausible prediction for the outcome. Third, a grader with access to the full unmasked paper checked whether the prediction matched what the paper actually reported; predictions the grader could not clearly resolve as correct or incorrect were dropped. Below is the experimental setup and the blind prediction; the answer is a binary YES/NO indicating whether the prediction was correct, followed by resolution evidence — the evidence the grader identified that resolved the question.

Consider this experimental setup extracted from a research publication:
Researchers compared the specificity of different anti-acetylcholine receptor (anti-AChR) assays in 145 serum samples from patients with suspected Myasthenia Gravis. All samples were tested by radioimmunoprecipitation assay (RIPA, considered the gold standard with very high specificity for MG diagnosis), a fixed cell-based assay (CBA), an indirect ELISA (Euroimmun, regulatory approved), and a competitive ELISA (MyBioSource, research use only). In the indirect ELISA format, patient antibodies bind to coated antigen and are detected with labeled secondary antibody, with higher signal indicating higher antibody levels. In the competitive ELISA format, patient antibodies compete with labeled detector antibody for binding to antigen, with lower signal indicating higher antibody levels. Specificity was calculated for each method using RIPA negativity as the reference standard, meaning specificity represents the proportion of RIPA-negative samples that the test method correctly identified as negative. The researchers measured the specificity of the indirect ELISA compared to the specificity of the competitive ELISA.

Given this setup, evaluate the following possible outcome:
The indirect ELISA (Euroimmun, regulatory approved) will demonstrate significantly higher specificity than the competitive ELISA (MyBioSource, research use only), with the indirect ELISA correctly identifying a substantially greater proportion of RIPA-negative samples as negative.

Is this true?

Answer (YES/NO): YES